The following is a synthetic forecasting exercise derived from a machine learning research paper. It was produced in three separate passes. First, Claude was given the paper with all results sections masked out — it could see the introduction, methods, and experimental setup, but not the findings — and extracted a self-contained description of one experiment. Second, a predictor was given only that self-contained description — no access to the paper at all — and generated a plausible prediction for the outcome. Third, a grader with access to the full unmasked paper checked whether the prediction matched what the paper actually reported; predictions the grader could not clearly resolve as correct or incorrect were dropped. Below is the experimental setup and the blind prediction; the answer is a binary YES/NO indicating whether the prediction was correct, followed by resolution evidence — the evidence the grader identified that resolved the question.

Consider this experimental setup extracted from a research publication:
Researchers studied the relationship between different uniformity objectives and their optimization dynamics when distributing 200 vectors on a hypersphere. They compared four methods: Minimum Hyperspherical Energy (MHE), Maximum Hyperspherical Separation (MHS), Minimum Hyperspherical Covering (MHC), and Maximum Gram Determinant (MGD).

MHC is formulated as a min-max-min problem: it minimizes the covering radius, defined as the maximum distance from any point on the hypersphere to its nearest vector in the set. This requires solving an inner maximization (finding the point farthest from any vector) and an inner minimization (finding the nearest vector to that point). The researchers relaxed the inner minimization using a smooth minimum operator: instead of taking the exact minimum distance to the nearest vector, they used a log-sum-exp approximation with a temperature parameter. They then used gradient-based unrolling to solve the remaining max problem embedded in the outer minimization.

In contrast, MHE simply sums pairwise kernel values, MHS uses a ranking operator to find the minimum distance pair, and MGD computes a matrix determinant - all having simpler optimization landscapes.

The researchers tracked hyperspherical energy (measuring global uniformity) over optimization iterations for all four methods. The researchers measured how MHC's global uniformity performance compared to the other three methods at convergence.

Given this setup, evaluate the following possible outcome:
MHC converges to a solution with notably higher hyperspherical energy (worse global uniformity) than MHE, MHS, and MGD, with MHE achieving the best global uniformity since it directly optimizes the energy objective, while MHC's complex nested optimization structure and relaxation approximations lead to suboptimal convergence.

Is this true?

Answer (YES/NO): YES